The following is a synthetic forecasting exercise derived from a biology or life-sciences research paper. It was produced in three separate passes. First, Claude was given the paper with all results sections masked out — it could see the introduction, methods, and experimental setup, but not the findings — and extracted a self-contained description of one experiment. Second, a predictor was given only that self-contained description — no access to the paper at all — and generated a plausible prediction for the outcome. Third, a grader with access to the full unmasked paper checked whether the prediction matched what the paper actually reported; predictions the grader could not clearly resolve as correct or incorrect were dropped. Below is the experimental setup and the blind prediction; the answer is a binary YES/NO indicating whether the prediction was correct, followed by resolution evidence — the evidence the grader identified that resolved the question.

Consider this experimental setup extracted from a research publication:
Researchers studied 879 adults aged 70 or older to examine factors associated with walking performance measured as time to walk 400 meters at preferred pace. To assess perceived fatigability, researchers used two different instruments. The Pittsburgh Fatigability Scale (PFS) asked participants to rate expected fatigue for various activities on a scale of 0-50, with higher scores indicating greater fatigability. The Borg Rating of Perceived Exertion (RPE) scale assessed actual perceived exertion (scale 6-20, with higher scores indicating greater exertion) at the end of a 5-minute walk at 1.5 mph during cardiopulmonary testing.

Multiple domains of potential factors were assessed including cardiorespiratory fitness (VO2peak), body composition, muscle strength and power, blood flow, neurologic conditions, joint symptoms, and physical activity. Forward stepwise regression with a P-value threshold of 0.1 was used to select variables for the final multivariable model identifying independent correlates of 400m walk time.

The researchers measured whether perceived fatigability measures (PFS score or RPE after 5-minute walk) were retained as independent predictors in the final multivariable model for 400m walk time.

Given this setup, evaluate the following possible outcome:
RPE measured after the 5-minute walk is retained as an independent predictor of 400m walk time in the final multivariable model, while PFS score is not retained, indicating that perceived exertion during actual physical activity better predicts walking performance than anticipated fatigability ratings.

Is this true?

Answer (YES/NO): NO